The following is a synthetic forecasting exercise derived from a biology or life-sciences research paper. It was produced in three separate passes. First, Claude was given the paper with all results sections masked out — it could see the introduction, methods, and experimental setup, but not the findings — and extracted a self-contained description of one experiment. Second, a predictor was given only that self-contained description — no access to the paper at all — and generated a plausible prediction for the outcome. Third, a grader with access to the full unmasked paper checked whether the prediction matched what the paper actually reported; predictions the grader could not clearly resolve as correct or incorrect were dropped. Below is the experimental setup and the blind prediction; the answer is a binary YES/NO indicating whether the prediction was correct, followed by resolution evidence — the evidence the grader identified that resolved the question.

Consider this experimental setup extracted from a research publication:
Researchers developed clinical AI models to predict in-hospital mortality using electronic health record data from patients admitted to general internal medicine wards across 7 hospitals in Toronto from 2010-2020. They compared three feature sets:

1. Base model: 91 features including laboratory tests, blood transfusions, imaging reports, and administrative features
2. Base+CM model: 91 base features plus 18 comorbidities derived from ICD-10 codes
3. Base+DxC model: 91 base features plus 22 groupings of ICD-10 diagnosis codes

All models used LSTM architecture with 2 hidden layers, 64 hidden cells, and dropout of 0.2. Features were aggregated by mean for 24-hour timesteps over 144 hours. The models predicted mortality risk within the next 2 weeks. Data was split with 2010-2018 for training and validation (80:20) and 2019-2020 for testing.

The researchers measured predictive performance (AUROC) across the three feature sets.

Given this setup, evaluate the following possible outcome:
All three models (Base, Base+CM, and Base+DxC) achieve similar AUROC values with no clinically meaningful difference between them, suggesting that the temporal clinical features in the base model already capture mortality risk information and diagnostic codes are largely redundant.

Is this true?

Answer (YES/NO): NO